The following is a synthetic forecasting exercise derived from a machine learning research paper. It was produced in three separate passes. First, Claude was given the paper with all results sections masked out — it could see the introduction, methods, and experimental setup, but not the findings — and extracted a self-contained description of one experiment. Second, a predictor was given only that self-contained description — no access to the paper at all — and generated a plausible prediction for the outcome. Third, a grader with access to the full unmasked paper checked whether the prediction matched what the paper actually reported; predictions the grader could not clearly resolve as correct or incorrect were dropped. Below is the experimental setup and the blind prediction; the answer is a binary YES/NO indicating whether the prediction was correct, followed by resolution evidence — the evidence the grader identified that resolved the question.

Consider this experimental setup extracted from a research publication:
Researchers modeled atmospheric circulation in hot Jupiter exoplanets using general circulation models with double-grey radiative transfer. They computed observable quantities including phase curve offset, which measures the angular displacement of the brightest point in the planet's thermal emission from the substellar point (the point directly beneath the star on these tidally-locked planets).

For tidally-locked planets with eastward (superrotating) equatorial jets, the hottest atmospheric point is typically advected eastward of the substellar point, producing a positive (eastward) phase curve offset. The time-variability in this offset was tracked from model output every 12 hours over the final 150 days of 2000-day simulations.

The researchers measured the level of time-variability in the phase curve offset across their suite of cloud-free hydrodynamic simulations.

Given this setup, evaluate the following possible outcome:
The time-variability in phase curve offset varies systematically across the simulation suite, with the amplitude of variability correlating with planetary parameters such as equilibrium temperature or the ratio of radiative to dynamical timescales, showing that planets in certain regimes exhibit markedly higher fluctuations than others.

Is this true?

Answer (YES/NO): YES